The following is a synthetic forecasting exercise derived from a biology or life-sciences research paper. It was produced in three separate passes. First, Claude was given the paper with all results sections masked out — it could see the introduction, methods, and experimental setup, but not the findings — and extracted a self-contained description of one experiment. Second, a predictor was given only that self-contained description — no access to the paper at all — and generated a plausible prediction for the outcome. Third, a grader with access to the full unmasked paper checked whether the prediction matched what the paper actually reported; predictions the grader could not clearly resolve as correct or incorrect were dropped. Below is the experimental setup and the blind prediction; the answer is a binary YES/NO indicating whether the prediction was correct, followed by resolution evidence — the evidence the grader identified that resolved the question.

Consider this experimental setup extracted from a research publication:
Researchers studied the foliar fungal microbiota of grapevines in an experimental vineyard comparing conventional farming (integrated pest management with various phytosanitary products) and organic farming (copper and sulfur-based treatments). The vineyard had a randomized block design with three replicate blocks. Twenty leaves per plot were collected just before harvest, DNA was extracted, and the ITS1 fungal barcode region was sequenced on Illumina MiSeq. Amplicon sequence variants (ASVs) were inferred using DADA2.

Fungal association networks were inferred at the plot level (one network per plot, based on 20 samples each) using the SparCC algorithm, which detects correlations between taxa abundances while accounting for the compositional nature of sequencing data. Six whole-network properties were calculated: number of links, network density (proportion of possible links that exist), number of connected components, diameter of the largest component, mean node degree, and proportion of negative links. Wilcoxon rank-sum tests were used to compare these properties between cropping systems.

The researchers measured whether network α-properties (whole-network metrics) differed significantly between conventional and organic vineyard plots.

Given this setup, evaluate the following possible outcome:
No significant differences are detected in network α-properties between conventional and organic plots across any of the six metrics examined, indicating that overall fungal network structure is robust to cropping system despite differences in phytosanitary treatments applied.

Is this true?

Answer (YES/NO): YES